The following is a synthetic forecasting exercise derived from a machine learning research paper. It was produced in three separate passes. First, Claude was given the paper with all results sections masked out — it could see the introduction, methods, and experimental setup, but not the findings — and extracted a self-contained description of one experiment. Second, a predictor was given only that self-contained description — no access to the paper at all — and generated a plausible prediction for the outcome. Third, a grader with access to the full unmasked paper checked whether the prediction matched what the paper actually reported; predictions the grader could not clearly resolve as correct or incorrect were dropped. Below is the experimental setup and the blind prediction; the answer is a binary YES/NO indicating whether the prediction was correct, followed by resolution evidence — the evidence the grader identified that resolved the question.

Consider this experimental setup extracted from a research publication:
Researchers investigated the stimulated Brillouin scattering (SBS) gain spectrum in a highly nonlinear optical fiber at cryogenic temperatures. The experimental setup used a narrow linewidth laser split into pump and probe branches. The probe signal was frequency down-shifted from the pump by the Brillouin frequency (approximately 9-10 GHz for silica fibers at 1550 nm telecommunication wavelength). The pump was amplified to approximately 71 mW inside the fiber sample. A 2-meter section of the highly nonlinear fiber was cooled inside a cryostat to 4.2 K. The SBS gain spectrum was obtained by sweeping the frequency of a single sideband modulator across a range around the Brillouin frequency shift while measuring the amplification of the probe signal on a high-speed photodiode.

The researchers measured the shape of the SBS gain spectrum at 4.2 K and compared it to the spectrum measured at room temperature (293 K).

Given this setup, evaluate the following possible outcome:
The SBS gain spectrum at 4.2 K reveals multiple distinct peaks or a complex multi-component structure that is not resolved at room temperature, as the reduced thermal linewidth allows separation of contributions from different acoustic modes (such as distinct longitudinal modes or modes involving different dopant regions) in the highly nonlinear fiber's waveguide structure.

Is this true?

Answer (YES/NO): NO